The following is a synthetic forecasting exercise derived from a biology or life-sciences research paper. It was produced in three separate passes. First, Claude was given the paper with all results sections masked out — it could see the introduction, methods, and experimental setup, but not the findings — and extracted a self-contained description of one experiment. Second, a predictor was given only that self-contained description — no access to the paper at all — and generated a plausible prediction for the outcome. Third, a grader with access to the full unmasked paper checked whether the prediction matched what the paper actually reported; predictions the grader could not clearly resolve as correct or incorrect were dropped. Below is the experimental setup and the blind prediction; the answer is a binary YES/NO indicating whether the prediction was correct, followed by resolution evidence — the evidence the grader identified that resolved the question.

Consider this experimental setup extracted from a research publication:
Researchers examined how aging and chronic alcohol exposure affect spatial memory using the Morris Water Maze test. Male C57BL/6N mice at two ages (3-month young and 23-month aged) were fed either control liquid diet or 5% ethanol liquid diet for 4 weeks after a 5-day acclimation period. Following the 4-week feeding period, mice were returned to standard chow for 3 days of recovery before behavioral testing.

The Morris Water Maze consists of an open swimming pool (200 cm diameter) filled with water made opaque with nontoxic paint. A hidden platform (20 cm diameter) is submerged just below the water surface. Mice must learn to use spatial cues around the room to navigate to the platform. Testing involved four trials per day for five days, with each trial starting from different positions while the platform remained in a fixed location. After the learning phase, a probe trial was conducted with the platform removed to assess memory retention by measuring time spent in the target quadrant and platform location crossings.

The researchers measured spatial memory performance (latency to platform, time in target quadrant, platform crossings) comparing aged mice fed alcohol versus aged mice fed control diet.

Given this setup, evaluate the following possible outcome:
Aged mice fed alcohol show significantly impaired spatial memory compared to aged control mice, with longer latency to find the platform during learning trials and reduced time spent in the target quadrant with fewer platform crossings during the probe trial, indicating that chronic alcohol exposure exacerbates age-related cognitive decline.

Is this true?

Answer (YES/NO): NO